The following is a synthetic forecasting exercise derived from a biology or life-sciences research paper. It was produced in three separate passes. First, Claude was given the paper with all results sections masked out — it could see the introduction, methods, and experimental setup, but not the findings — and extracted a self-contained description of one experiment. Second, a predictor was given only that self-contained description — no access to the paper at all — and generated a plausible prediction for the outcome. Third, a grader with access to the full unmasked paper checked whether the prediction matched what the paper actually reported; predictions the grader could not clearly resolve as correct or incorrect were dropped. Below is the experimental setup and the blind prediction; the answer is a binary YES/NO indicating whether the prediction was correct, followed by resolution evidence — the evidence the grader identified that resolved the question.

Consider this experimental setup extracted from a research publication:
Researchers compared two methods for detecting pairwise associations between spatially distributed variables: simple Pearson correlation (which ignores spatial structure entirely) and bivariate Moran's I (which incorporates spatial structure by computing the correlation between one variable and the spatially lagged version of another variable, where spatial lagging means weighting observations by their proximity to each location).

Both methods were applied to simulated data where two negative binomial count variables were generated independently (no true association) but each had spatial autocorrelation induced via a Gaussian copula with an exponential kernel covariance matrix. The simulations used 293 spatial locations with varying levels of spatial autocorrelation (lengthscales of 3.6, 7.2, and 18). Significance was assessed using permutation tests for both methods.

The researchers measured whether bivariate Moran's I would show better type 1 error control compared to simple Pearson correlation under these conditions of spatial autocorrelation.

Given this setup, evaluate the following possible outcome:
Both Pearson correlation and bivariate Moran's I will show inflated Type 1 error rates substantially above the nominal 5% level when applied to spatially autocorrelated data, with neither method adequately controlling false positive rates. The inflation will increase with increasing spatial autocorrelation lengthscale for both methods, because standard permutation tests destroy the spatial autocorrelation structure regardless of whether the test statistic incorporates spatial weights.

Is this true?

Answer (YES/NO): YES